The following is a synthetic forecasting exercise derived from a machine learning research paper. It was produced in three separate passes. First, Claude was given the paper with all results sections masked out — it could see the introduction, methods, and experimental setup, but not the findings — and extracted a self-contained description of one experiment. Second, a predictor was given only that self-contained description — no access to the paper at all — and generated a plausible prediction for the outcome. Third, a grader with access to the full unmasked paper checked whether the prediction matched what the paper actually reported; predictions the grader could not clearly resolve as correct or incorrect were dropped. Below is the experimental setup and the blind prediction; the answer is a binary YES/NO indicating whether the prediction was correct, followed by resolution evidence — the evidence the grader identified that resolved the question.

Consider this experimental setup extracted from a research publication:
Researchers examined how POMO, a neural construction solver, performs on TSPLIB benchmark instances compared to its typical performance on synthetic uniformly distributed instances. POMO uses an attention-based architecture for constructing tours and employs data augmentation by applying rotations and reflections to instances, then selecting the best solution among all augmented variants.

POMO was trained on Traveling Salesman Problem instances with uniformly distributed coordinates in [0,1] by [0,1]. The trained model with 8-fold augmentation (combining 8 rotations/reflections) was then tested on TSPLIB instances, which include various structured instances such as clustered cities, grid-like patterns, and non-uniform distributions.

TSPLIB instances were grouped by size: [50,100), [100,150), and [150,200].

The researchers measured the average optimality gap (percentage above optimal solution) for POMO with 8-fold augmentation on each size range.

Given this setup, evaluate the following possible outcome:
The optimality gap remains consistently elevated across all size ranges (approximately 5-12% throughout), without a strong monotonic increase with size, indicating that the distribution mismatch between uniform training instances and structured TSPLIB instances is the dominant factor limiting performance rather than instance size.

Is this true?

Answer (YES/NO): NO